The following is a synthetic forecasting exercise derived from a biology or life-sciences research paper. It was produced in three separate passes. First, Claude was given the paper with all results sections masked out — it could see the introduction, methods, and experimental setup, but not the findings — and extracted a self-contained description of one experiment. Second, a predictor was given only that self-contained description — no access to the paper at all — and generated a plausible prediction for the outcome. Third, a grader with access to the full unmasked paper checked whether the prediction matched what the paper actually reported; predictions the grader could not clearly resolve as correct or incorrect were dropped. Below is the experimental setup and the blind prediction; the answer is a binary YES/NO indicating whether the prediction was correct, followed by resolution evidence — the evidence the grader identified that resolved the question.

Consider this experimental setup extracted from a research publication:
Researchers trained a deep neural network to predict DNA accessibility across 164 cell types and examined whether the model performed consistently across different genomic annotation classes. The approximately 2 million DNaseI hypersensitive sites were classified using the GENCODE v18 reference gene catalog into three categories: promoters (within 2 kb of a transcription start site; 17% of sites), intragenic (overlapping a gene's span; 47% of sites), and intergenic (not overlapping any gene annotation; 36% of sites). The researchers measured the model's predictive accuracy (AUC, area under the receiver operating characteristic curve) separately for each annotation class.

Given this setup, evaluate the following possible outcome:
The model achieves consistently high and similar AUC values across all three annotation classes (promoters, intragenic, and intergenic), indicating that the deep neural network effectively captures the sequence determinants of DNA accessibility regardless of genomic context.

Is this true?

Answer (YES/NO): YES